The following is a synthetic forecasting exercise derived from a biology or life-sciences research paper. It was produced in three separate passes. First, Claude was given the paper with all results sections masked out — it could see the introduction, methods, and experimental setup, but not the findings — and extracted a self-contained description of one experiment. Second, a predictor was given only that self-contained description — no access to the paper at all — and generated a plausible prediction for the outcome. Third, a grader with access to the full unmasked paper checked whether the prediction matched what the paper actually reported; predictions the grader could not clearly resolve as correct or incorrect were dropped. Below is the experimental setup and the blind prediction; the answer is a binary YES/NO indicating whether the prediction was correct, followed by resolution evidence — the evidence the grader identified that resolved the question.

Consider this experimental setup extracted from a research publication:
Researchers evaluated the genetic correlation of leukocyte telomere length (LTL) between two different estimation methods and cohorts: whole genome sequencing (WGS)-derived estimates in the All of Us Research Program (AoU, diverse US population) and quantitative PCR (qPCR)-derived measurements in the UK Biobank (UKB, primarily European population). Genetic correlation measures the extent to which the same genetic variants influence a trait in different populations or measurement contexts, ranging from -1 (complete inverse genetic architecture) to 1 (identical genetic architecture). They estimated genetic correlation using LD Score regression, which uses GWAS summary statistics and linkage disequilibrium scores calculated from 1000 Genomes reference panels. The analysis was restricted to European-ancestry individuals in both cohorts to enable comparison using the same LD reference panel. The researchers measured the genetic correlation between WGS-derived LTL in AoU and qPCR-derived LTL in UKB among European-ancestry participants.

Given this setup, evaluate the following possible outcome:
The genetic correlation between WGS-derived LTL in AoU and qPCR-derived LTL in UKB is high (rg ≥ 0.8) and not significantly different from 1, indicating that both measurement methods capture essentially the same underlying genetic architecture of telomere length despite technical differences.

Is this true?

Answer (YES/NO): YES